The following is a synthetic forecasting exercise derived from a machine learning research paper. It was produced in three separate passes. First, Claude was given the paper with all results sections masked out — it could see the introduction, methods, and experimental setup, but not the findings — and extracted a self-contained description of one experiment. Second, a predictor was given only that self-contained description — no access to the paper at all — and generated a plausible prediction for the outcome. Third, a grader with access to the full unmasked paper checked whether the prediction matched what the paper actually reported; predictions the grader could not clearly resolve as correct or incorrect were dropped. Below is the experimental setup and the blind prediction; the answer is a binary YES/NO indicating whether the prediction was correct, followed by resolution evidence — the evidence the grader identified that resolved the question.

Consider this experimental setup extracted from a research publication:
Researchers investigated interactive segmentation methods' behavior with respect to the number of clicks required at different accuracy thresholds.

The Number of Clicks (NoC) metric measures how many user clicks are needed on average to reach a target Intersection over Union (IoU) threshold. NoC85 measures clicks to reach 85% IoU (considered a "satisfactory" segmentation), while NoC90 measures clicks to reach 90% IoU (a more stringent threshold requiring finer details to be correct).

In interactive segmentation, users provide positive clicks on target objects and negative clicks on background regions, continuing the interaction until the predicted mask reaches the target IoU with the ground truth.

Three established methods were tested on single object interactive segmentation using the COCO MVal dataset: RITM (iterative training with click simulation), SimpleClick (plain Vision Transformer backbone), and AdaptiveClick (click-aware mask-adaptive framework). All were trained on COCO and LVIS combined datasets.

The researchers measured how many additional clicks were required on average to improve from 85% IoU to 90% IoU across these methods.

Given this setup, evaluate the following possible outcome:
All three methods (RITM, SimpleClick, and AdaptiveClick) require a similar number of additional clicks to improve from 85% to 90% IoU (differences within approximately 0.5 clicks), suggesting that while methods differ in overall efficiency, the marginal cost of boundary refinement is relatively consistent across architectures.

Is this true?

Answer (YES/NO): YES